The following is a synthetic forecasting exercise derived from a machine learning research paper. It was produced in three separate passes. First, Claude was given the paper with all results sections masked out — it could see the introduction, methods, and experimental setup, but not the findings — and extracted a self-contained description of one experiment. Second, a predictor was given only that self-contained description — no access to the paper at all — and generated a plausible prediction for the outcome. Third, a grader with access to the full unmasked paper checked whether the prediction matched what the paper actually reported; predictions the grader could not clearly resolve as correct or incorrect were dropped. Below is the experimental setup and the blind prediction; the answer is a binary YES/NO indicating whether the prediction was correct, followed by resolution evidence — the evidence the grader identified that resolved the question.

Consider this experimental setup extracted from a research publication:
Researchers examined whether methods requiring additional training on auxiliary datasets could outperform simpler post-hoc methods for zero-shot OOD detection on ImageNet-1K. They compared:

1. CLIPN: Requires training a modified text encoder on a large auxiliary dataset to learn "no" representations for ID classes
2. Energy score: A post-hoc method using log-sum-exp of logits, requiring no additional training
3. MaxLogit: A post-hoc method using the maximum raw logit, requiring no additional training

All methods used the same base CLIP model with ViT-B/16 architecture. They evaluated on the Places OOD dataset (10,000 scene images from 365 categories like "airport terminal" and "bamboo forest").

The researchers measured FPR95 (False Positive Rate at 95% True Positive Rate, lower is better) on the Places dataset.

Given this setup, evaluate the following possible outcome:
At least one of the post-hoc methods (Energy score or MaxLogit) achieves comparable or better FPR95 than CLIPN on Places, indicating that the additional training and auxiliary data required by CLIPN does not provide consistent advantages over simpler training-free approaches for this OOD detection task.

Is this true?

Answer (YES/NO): NO